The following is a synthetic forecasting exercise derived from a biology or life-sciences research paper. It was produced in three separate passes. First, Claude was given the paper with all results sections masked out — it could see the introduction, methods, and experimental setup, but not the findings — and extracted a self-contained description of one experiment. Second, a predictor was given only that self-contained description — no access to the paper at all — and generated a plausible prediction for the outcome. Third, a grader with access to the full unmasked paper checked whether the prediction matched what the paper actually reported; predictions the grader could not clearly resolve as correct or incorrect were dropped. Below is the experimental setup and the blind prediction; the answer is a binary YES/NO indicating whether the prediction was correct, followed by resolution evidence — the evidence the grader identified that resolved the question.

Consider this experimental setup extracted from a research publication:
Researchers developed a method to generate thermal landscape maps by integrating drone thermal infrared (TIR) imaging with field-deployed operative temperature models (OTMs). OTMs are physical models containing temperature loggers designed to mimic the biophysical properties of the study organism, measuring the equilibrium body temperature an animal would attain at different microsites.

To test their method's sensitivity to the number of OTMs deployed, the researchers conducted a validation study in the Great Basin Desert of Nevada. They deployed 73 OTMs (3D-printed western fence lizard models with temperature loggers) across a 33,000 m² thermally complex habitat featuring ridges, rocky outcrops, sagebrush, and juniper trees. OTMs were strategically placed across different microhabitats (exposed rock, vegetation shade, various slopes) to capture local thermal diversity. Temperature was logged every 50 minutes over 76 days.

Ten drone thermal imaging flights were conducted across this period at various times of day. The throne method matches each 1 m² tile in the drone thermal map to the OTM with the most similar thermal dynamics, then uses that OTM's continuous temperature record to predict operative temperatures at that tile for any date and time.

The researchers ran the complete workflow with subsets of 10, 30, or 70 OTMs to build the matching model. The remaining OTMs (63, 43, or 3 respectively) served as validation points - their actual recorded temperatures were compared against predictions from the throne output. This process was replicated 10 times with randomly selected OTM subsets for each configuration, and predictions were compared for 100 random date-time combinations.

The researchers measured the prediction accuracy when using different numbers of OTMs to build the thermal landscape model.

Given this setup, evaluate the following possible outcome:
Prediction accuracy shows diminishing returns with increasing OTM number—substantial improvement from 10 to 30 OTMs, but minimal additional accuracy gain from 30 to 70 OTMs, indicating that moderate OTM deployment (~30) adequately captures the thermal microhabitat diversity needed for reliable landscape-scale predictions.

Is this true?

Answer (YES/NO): NO